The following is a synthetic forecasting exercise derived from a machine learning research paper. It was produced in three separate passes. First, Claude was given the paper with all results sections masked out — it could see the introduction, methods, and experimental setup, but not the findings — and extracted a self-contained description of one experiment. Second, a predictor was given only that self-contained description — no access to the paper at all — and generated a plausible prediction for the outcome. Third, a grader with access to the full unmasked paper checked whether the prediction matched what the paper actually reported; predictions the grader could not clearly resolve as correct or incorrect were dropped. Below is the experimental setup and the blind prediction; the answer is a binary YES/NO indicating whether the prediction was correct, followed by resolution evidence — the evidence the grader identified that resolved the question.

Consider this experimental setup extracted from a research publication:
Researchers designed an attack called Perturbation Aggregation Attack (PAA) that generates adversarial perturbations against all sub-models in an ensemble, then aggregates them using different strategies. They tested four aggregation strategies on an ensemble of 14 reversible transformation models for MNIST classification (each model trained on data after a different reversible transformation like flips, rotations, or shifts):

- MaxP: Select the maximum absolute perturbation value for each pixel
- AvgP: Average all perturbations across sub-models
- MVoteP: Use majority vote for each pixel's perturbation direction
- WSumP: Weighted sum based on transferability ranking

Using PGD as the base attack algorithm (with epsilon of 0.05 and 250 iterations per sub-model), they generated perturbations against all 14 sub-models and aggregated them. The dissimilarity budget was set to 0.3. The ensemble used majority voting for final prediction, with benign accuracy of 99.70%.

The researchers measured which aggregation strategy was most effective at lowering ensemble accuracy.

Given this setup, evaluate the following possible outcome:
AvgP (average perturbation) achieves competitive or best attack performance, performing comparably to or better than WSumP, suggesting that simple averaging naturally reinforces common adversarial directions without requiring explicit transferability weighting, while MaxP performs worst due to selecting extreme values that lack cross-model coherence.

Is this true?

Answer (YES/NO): YES